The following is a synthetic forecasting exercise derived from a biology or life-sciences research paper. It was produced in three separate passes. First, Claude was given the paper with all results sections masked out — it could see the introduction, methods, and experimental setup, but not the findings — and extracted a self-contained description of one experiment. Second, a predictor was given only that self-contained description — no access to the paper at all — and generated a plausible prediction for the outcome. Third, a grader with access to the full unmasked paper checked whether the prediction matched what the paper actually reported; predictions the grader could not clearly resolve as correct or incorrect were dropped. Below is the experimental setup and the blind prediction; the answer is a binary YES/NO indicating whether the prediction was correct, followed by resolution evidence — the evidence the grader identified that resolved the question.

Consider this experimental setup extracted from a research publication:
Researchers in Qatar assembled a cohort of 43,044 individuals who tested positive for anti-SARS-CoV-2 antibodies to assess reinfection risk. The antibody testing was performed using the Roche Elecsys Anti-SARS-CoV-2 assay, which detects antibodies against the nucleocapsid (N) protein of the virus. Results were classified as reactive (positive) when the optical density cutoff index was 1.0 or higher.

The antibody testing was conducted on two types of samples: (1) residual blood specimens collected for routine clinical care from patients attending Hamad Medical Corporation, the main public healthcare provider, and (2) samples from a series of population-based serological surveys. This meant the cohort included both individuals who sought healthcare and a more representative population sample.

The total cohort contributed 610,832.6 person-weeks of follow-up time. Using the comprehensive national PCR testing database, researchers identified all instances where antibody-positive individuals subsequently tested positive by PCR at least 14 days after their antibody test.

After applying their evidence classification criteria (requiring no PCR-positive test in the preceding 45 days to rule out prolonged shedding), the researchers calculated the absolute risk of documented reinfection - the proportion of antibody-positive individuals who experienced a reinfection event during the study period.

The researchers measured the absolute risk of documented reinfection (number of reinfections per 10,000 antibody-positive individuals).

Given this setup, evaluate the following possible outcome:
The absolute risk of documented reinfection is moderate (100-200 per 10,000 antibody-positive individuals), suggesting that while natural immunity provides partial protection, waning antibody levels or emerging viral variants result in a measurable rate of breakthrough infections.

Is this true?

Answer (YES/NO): NO